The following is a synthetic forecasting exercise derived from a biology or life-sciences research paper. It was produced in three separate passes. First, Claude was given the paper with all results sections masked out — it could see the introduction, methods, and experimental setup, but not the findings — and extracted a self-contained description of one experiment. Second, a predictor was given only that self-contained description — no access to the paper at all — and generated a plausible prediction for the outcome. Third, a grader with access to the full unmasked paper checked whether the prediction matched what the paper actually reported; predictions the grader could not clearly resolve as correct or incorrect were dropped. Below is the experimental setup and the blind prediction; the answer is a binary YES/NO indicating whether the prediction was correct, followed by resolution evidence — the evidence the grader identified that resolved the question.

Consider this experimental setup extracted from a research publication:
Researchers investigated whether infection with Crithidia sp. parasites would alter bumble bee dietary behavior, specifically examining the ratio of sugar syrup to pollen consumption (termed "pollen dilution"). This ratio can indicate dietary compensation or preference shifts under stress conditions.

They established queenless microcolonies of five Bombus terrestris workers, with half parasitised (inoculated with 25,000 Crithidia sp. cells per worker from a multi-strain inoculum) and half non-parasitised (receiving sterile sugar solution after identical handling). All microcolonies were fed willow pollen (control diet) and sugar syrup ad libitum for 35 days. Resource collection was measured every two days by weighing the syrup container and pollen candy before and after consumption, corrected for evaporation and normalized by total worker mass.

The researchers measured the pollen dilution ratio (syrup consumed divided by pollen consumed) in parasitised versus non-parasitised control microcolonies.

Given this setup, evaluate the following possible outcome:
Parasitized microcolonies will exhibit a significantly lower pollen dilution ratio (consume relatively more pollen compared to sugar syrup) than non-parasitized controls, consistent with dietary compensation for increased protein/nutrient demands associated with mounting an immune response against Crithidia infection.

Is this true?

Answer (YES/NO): NO